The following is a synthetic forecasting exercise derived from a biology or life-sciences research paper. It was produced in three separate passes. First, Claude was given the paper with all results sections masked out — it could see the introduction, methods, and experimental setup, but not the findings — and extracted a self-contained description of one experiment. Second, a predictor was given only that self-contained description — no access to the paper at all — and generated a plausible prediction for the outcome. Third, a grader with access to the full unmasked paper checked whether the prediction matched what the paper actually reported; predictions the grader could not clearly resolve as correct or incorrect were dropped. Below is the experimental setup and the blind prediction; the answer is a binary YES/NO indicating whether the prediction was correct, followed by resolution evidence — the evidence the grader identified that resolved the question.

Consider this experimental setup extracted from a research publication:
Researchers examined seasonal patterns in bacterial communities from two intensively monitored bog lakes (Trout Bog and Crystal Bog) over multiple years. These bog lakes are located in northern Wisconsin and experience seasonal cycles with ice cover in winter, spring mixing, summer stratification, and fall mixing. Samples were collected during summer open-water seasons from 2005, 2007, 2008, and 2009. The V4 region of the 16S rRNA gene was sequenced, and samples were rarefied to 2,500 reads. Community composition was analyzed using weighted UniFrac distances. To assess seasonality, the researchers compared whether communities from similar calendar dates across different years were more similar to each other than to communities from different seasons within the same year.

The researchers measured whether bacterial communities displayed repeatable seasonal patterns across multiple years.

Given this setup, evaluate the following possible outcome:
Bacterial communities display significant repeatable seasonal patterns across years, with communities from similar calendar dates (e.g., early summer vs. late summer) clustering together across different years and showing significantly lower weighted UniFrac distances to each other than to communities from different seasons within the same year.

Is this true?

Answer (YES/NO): NO